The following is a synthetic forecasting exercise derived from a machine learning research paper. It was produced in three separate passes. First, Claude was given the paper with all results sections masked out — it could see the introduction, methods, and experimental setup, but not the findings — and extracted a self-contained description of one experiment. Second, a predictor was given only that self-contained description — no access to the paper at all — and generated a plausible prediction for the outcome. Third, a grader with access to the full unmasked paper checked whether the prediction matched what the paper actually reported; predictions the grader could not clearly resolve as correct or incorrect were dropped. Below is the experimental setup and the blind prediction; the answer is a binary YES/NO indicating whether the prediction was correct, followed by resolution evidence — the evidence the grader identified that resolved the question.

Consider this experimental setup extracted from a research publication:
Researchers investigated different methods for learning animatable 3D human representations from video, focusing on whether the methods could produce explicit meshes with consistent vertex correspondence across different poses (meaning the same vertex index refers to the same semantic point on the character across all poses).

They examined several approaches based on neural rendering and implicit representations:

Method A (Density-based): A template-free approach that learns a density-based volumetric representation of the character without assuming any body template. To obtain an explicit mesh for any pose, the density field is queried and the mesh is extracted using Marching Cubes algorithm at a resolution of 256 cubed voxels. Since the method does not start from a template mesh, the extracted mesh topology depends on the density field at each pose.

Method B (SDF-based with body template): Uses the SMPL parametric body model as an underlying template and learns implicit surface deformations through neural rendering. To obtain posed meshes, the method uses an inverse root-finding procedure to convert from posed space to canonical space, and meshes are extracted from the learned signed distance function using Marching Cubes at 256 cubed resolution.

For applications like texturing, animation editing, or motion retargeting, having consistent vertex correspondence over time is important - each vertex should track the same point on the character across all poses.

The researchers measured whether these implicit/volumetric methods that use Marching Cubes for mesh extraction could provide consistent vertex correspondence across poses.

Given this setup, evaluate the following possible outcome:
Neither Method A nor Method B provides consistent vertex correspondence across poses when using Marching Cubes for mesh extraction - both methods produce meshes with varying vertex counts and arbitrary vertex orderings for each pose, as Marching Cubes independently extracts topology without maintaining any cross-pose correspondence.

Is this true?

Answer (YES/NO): YES